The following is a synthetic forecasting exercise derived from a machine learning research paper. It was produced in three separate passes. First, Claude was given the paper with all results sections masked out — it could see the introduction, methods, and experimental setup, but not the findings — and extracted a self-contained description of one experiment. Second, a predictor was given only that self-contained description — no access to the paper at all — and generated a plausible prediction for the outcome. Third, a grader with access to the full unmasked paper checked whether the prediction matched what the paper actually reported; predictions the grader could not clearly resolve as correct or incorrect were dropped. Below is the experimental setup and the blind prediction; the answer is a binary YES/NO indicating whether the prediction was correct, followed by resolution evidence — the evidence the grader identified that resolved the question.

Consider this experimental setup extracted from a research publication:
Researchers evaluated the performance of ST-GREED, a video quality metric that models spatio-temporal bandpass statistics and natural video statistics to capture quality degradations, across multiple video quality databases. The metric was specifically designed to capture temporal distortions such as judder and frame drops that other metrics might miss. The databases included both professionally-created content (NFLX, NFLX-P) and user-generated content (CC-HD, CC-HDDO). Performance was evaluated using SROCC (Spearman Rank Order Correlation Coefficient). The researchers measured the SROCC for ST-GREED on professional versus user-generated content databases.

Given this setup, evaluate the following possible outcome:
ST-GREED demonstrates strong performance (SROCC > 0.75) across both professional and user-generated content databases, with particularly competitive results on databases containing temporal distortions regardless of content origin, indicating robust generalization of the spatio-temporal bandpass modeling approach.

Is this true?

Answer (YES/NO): NO